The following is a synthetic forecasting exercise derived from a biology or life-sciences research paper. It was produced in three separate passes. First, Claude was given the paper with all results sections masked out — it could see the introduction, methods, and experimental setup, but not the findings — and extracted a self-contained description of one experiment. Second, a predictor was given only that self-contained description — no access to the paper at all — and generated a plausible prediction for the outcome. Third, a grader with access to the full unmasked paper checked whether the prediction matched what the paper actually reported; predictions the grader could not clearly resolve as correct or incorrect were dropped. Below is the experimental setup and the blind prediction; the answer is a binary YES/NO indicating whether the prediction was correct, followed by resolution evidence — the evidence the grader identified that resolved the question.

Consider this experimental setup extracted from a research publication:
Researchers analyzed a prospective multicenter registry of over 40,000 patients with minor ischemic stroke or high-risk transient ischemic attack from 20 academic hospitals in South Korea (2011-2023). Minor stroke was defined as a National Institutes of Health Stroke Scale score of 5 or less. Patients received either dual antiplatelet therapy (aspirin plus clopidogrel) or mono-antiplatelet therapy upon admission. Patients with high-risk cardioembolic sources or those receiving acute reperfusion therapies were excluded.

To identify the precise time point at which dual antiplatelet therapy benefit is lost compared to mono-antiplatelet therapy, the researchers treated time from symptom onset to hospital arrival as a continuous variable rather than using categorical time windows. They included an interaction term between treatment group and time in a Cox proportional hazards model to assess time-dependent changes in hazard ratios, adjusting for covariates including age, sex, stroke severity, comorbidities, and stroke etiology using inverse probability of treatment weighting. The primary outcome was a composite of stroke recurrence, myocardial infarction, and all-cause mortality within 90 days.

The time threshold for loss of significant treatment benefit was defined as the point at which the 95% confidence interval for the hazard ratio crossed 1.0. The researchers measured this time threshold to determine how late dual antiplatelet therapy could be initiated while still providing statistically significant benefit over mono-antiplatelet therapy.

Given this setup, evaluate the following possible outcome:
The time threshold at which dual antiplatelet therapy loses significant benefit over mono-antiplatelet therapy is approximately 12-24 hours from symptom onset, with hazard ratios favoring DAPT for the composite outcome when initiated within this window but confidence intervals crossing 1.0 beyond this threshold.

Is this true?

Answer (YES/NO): NO